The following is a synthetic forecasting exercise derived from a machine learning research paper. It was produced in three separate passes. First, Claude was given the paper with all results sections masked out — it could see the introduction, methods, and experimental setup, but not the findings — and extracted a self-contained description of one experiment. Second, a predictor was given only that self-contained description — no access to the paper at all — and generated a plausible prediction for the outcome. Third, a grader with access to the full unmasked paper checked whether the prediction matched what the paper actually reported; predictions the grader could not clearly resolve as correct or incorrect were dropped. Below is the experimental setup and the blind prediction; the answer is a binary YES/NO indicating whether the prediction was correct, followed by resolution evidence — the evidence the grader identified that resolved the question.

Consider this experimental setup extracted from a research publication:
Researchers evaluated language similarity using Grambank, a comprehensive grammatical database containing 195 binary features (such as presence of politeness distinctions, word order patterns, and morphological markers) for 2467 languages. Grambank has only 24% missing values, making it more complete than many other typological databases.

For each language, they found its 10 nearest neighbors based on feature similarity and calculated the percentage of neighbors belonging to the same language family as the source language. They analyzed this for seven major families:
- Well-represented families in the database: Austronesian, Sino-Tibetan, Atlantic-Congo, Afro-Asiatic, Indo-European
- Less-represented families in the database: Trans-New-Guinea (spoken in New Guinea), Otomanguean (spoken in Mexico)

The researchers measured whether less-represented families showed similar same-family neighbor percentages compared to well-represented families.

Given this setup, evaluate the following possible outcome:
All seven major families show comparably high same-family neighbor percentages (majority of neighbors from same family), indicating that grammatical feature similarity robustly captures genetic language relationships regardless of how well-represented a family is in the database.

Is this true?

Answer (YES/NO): NO